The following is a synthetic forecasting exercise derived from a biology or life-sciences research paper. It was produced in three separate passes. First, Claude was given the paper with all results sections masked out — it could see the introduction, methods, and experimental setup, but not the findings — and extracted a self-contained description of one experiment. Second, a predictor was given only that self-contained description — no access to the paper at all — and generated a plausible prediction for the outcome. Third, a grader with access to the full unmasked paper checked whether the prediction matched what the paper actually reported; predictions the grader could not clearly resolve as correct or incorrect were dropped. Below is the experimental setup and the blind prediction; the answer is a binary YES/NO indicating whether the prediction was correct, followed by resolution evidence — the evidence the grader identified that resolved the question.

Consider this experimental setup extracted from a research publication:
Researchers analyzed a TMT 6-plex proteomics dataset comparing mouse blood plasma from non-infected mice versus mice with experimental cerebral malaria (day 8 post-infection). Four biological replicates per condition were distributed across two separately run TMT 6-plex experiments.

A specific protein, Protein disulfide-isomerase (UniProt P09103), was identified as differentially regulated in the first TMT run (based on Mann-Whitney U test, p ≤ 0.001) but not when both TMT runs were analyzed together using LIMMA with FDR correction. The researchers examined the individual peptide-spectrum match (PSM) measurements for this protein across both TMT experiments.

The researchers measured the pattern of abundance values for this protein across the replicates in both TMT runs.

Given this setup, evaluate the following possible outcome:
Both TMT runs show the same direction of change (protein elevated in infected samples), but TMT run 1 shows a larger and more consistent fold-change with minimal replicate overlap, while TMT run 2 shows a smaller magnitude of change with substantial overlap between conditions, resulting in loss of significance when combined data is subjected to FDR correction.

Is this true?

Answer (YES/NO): NO